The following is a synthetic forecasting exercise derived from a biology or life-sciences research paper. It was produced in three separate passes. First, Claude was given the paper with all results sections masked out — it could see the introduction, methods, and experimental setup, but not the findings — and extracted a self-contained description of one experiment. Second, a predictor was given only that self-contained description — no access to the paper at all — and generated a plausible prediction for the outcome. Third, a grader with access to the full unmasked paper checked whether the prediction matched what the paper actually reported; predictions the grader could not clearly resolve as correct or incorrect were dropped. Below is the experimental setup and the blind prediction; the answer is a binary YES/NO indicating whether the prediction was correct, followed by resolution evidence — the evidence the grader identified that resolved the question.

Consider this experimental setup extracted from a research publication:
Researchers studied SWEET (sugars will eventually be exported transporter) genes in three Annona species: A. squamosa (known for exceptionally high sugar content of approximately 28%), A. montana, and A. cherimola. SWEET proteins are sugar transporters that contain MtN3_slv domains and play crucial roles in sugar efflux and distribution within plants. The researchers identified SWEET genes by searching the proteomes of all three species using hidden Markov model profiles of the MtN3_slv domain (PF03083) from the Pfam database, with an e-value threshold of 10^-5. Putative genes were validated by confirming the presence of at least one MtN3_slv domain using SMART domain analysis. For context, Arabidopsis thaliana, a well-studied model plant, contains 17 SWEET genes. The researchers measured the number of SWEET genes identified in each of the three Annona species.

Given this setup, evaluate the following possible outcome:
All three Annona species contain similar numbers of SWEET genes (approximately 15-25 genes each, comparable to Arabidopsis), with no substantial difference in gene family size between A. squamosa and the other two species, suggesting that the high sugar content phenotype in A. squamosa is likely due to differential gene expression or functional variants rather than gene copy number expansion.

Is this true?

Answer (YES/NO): NO